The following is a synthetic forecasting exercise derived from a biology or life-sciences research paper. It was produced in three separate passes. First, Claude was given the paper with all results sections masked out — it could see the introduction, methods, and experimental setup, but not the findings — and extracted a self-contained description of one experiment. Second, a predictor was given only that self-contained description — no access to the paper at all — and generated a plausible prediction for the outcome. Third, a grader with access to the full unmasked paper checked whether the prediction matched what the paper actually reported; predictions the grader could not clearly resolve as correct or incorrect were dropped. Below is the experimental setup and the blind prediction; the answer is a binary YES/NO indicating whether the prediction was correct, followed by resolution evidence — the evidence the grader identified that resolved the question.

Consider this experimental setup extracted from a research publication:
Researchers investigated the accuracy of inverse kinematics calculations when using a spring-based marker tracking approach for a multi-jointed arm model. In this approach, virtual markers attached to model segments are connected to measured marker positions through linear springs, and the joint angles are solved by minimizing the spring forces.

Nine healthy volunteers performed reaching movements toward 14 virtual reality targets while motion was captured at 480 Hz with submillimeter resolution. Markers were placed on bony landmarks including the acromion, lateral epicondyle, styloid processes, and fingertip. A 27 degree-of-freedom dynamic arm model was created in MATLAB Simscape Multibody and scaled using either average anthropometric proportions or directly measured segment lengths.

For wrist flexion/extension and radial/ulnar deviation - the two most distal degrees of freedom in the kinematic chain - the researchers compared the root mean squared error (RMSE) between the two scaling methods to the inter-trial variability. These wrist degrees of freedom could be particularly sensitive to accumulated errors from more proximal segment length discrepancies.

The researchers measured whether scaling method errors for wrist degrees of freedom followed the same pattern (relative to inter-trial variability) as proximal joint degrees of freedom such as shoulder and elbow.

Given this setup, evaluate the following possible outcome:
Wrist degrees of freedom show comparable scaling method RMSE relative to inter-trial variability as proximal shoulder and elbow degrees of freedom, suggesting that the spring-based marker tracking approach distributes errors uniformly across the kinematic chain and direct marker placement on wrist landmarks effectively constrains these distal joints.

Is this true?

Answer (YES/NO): NO